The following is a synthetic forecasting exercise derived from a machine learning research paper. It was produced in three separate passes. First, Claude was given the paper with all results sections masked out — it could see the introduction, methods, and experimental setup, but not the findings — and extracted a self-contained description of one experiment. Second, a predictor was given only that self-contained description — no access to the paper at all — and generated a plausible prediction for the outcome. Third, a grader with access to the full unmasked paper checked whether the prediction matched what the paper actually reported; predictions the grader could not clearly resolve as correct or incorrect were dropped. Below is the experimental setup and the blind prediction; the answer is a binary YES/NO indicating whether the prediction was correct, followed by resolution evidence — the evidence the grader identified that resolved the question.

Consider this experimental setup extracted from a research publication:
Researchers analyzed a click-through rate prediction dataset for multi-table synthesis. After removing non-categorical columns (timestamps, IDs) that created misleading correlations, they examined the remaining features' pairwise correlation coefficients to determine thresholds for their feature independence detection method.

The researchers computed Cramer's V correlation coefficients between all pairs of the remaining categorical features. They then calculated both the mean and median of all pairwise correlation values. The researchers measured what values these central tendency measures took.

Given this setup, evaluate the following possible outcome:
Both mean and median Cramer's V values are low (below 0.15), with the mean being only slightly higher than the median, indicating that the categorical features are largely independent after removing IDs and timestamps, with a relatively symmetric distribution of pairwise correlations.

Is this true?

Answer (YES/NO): NO